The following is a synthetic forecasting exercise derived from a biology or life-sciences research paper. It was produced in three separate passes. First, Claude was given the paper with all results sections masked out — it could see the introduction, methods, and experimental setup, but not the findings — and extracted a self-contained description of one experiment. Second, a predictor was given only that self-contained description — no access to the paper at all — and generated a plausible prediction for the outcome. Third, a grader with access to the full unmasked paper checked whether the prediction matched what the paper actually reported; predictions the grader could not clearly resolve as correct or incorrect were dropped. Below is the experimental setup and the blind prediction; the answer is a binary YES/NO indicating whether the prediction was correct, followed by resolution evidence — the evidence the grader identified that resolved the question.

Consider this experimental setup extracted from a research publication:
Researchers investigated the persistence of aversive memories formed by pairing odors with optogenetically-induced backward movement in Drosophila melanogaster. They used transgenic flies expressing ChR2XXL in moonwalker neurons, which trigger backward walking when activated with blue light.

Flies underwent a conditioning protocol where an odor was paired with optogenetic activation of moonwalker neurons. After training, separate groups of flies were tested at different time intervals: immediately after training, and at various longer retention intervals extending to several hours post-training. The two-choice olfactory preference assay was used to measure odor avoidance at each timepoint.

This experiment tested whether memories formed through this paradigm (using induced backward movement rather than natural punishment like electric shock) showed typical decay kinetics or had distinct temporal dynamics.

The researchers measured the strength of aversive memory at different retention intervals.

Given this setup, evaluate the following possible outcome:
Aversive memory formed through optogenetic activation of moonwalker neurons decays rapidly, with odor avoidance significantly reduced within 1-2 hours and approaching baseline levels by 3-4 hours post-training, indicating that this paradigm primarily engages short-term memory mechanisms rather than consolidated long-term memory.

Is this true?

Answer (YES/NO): NO